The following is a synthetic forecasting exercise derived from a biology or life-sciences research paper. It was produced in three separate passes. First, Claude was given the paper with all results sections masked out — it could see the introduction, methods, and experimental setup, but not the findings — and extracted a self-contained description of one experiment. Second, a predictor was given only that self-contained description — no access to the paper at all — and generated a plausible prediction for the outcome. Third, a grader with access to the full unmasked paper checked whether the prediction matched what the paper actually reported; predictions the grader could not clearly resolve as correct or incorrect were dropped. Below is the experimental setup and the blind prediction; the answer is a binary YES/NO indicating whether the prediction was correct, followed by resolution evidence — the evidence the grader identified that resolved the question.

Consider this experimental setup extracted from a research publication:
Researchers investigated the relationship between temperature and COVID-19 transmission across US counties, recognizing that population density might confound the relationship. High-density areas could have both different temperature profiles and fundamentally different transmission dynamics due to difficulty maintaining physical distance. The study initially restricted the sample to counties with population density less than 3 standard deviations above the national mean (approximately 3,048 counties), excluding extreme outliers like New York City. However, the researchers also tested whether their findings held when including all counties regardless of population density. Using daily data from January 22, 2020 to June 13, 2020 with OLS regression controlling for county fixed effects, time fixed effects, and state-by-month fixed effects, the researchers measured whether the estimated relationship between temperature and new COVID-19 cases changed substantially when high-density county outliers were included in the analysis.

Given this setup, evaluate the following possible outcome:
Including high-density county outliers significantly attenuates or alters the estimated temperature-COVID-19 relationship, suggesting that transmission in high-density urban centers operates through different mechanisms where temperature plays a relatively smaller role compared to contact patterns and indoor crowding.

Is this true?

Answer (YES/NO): NO